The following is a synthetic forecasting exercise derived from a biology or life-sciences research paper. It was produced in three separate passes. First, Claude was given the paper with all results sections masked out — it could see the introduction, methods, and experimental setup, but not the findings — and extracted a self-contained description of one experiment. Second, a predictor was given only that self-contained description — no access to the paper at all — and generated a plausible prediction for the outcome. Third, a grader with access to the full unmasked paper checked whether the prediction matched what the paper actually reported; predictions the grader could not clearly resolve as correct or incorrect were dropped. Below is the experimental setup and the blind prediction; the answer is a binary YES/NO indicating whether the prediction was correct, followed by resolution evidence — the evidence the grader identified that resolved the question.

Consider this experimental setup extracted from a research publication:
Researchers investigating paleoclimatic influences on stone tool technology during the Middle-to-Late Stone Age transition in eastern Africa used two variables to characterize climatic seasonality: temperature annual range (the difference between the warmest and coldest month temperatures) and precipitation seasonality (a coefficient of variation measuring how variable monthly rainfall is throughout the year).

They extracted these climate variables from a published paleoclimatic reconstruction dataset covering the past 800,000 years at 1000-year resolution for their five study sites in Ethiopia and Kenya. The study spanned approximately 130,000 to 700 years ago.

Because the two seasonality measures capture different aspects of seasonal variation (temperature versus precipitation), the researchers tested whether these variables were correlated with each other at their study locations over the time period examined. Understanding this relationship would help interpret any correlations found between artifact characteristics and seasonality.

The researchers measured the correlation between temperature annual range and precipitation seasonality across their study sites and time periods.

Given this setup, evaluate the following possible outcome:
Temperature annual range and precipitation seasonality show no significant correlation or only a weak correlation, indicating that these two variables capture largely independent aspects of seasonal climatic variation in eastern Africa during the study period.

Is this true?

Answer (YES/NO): NO